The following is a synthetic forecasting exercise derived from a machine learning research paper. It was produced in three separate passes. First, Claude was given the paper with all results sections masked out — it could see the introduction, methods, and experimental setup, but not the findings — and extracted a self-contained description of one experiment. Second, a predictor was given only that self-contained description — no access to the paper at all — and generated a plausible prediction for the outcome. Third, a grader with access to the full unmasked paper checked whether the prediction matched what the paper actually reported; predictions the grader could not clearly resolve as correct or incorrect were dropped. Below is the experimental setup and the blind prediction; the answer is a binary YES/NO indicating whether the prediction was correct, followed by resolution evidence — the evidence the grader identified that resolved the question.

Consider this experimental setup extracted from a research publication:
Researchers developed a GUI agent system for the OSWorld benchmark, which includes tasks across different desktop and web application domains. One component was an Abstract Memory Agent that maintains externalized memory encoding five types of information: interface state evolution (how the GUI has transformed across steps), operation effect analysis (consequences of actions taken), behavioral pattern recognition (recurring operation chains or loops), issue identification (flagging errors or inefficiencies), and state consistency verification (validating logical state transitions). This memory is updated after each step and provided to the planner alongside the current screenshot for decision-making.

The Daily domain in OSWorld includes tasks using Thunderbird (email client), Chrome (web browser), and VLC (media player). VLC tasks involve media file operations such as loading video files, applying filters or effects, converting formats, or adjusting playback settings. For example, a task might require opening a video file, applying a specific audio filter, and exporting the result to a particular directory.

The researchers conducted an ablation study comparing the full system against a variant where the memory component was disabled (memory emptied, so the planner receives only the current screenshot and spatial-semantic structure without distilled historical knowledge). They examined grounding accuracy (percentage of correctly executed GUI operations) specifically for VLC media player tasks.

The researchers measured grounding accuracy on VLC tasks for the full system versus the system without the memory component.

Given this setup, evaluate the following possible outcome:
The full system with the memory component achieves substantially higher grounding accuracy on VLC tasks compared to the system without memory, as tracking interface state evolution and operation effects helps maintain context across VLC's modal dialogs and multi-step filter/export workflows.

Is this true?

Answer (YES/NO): YES